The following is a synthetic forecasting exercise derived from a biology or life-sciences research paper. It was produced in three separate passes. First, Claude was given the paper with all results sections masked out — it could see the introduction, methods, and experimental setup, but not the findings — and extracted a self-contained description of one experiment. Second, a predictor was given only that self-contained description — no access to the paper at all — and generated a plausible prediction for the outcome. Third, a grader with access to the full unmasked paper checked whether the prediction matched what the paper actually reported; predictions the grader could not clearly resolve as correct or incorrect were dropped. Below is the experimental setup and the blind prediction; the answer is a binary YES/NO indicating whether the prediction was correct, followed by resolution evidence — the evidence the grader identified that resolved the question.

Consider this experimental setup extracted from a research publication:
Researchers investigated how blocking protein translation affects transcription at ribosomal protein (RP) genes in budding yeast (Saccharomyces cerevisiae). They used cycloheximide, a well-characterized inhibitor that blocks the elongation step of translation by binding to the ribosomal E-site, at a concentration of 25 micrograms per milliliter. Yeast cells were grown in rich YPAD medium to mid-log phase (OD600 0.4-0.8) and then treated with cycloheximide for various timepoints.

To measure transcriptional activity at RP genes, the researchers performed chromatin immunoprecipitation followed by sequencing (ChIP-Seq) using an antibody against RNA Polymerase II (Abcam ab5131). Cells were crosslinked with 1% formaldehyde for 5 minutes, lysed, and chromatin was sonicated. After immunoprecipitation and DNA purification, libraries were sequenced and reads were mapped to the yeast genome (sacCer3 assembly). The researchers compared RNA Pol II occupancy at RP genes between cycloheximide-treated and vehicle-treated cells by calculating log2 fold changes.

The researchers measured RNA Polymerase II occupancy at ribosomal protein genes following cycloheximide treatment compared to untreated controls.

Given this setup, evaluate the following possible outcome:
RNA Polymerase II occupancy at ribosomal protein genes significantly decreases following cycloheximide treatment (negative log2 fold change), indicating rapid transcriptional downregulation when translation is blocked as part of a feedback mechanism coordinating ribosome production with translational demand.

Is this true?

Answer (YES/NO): NO